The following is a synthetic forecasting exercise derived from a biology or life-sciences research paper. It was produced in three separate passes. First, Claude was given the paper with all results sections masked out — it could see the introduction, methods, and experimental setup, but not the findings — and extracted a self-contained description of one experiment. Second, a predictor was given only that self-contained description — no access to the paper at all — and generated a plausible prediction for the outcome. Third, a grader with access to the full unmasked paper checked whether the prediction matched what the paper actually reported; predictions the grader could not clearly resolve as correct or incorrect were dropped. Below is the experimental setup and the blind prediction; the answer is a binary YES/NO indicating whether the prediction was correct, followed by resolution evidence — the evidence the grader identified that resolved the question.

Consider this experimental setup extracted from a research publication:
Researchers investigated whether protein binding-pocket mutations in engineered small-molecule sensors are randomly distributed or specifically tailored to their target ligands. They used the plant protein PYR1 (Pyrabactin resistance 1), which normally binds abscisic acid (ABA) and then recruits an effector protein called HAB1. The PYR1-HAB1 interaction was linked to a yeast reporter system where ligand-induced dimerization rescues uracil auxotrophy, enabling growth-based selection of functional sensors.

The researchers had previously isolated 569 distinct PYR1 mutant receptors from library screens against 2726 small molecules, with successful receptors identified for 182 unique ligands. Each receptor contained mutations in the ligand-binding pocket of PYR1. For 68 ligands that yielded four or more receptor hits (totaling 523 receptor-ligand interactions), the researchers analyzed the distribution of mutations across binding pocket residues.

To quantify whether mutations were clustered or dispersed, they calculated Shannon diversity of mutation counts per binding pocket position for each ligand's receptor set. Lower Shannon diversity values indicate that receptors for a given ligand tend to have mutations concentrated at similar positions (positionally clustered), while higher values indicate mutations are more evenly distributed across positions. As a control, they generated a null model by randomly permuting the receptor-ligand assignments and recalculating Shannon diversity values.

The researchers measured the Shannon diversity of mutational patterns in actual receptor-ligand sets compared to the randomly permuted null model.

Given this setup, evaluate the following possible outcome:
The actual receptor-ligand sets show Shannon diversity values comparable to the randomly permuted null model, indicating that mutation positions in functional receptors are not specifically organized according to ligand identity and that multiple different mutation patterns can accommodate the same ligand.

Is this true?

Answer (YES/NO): NO